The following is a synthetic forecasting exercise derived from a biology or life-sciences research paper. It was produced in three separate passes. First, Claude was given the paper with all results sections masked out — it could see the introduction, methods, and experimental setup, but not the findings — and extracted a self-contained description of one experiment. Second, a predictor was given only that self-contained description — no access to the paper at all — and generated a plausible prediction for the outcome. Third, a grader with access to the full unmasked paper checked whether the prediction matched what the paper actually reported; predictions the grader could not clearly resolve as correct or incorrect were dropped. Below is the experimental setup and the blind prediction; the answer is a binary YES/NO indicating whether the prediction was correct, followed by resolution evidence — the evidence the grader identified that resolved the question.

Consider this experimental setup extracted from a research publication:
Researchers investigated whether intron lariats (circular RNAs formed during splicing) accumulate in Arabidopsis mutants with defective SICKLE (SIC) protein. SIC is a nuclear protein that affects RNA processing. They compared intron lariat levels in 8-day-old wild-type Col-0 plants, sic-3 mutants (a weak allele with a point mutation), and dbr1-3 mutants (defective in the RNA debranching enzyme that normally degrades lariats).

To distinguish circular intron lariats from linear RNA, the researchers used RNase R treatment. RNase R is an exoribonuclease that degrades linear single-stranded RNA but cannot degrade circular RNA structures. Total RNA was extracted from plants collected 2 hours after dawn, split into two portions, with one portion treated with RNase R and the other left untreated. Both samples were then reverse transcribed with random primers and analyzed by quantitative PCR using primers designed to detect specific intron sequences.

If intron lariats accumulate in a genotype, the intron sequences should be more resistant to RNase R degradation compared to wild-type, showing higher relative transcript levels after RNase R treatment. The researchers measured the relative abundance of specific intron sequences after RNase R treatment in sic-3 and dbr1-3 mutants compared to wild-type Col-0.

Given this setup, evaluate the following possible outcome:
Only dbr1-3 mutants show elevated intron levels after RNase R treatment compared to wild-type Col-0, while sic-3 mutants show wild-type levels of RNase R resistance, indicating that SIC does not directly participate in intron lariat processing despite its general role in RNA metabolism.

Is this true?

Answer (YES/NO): NO